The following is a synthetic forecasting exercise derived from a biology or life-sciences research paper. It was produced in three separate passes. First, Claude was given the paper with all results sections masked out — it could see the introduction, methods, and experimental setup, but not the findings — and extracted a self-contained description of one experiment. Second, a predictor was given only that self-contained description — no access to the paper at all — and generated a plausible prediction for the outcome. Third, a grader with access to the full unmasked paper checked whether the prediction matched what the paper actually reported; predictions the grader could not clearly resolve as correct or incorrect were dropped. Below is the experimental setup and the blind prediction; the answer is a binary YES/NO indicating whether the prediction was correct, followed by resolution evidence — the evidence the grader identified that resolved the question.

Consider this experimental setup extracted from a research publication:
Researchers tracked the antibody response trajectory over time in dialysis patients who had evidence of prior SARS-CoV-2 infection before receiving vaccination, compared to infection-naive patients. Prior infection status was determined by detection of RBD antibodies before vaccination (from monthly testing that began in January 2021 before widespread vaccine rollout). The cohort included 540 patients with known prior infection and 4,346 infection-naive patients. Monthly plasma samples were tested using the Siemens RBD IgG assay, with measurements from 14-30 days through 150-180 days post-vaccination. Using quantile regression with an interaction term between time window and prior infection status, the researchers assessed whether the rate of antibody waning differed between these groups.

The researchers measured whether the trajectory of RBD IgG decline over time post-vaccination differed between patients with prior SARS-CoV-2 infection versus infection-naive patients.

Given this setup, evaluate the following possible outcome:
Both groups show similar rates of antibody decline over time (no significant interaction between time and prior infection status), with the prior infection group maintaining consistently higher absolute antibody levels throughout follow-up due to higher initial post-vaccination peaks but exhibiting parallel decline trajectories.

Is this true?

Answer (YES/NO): NO